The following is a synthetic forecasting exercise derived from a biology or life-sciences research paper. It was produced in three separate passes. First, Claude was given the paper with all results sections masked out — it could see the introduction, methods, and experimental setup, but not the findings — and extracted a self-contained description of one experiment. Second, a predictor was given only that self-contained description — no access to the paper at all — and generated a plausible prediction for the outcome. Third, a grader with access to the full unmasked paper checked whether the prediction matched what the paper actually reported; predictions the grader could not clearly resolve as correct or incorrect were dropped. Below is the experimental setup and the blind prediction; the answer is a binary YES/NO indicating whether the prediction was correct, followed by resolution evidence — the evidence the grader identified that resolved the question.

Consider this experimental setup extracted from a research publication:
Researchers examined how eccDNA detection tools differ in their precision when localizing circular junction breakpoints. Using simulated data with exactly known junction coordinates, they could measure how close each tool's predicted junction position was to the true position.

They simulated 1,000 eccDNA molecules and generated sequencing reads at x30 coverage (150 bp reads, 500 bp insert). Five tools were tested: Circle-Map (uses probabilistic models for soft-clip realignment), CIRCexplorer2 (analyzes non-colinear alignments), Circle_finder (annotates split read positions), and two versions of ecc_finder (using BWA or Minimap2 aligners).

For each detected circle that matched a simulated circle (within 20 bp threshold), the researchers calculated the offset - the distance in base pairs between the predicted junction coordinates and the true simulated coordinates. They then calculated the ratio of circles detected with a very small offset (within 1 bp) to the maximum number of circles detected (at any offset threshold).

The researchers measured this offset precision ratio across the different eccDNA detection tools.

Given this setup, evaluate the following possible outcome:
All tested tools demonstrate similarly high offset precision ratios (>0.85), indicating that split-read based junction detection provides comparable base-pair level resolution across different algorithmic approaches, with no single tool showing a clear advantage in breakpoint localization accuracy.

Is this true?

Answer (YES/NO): NO